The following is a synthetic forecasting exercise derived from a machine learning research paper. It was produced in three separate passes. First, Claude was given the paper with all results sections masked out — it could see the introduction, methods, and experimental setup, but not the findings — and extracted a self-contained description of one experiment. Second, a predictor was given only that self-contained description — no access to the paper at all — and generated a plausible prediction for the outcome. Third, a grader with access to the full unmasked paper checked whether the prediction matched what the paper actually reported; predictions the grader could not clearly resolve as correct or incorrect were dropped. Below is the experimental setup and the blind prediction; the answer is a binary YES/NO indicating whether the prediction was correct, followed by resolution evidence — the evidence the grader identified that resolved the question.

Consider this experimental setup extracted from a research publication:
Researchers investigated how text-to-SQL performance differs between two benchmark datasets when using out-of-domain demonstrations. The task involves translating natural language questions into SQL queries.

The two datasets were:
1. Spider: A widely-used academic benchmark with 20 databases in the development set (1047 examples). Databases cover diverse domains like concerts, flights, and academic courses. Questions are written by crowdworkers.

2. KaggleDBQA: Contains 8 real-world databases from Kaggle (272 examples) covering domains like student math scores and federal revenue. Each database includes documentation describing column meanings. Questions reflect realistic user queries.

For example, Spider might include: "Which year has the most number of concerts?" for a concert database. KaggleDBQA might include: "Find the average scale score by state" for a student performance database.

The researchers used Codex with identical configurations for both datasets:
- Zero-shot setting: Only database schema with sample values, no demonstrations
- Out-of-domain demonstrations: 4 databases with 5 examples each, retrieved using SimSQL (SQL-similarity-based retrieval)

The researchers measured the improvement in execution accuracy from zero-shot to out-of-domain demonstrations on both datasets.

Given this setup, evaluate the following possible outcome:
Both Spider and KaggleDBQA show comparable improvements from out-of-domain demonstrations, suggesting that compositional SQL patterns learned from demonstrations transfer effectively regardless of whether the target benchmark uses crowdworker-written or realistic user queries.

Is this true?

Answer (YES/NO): NO